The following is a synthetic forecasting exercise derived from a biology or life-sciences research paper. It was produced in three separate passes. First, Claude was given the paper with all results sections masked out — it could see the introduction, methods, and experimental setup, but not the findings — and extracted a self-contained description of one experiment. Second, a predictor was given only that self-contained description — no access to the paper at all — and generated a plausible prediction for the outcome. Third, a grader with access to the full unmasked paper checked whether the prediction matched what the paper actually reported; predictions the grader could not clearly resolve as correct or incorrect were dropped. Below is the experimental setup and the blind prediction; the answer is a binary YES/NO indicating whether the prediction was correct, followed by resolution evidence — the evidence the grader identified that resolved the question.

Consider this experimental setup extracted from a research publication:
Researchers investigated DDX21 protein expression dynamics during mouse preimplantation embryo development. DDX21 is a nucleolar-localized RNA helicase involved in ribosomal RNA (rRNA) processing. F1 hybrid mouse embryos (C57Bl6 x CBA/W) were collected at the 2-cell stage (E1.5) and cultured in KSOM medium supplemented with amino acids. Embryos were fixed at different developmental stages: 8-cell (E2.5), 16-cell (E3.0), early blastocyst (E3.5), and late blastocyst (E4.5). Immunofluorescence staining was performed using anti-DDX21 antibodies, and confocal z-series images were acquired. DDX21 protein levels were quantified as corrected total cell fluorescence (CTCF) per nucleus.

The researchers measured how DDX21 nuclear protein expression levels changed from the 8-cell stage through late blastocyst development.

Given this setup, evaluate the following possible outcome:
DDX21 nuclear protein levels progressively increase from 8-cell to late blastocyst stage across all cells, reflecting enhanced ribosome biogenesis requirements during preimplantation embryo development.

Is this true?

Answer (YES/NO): YES